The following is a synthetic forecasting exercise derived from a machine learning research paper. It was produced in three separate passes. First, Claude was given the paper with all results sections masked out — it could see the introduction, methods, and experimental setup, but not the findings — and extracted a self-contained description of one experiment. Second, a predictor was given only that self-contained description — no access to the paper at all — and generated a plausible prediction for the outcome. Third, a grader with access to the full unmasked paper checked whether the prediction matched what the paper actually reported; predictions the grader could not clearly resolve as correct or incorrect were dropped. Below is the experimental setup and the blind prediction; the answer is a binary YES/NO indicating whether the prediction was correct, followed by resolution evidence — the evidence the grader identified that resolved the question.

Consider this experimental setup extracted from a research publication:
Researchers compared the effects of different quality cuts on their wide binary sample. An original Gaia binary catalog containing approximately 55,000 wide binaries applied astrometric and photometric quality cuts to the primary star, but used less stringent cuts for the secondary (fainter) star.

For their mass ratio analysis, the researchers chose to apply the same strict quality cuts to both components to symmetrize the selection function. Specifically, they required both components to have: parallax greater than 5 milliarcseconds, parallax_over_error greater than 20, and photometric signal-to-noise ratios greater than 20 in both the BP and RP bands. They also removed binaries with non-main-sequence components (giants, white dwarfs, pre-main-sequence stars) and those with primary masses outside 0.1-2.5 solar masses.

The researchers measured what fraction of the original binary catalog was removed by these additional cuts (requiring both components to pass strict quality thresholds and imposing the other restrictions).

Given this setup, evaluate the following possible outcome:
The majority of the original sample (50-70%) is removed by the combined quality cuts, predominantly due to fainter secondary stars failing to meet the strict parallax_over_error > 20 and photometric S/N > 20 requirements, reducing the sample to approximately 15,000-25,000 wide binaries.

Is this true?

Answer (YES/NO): NO